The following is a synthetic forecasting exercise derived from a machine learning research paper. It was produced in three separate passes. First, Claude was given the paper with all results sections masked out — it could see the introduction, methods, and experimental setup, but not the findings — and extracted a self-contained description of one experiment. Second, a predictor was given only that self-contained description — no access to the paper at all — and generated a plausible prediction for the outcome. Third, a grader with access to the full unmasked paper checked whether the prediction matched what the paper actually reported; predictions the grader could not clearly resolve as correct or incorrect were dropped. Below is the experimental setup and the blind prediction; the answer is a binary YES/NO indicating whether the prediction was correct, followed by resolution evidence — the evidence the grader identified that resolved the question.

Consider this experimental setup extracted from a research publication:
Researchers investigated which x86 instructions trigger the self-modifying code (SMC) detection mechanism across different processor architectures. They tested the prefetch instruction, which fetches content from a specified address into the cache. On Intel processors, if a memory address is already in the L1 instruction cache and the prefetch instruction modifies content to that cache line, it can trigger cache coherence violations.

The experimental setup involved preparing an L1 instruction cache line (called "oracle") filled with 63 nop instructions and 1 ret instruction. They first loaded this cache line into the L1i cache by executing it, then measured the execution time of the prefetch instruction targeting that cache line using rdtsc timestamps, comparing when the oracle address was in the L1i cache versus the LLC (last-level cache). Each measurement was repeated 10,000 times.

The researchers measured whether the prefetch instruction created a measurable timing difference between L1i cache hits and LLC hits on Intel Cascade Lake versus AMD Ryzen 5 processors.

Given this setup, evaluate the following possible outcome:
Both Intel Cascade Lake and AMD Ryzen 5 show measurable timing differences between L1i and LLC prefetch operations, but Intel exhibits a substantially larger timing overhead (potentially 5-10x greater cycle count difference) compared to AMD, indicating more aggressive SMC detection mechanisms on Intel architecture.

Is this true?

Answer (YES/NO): NO